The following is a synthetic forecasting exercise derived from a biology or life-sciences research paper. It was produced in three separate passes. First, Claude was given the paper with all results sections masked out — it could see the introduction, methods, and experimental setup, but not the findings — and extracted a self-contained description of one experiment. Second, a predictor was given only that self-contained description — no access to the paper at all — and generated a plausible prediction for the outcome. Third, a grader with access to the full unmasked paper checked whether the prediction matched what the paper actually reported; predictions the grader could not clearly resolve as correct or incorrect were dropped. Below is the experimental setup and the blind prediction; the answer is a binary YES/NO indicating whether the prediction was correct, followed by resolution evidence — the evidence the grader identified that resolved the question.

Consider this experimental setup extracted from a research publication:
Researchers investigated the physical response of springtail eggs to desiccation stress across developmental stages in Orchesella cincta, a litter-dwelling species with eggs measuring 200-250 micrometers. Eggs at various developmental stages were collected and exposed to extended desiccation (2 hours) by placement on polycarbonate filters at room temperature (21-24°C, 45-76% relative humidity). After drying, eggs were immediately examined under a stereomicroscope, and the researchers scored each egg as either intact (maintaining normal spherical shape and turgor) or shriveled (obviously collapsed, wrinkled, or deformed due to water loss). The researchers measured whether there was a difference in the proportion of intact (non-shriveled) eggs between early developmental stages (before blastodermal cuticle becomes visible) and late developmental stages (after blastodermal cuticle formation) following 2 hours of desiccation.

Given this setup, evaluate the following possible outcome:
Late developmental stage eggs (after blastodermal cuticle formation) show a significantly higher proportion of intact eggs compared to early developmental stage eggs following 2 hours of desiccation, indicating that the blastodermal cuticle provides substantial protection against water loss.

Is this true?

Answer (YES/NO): YES